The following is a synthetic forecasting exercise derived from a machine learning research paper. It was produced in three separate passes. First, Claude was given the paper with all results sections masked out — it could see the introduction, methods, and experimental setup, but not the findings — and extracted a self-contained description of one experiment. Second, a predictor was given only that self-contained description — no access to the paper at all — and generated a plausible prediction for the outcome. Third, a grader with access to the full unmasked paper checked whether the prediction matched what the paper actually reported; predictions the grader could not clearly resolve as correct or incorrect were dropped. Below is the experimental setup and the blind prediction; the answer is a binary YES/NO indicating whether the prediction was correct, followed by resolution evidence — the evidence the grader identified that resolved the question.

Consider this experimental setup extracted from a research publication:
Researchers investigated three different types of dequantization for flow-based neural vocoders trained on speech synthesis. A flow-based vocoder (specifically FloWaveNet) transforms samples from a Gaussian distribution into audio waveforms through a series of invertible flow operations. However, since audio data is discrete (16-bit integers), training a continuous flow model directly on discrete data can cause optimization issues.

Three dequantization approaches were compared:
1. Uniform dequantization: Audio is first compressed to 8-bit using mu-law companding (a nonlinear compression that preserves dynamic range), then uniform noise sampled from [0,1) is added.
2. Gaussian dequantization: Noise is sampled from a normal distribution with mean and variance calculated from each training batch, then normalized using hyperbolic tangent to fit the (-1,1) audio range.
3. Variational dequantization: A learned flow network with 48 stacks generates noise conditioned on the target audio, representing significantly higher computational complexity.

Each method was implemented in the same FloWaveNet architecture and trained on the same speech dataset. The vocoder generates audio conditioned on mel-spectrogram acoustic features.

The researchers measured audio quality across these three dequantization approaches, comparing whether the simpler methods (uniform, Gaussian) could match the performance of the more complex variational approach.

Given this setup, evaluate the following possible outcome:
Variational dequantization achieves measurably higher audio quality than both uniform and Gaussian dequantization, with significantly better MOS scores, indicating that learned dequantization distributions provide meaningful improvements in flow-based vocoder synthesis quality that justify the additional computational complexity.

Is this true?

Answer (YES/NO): YES